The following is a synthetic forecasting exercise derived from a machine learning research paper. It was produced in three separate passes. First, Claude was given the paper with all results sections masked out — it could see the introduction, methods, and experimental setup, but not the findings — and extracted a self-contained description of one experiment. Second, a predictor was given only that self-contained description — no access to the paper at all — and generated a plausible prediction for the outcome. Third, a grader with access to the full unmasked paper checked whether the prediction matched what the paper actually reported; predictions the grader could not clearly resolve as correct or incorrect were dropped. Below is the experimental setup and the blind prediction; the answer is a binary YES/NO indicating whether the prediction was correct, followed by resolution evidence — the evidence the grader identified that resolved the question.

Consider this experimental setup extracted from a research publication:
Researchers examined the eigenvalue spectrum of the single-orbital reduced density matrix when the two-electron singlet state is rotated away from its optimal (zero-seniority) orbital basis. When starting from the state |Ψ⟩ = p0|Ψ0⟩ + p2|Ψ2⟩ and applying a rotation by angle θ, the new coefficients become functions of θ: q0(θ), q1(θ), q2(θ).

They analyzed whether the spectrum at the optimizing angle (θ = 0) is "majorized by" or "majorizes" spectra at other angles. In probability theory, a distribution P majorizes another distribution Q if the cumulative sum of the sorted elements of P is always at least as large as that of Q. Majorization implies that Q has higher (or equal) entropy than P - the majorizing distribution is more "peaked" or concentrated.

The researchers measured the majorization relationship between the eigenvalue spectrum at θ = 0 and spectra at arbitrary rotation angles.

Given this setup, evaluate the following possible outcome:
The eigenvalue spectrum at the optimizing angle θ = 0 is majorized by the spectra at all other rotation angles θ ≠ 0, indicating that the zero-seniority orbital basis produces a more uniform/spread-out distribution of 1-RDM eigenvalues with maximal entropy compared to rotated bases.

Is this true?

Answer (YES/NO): NO